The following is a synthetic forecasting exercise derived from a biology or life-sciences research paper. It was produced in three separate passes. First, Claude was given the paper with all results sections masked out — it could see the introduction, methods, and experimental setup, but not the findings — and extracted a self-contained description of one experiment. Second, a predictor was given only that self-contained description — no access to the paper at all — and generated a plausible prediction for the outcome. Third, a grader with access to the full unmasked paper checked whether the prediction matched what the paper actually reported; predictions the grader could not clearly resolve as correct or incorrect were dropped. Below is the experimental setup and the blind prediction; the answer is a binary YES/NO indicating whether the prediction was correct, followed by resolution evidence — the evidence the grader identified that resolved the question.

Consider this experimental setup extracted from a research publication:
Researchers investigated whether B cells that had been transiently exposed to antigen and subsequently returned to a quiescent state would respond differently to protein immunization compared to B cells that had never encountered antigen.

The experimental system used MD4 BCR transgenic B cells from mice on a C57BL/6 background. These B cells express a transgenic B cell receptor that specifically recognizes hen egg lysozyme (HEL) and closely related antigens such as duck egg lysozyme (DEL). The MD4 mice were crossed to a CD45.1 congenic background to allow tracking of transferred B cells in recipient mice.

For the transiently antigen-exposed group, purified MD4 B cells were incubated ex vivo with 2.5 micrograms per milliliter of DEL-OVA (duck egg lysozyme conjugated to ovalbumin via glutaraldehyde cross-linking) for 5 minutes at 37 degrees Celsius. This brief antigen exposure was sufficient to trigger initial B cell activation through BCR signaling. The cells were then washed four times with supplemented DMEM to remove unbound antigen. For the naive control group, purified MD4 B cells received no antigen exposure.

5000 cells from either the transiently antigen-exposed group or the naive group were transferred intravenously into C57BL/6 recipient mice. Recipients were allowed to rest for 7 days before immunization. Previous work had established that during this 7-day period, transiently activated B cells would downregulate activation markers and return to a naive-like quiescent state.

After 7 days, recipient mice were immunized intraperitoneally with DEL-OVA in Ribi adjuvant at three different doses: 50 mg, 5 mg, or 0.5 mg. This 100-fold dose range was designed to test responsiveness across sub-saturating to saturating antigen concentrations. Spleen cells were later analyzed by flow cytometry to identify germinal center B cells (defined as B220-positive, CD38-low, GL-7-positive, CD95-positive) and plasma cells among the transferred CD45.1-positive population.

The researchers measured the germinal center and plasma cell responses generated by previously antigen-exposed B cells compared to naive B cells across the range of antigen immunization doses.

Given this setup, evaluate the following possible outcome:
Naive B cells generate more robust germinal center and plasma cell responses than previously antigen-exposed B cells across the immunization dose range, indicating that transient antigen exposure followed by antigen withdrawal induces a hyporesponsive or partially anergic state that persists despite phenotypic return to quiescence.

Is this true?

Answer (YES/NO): NO